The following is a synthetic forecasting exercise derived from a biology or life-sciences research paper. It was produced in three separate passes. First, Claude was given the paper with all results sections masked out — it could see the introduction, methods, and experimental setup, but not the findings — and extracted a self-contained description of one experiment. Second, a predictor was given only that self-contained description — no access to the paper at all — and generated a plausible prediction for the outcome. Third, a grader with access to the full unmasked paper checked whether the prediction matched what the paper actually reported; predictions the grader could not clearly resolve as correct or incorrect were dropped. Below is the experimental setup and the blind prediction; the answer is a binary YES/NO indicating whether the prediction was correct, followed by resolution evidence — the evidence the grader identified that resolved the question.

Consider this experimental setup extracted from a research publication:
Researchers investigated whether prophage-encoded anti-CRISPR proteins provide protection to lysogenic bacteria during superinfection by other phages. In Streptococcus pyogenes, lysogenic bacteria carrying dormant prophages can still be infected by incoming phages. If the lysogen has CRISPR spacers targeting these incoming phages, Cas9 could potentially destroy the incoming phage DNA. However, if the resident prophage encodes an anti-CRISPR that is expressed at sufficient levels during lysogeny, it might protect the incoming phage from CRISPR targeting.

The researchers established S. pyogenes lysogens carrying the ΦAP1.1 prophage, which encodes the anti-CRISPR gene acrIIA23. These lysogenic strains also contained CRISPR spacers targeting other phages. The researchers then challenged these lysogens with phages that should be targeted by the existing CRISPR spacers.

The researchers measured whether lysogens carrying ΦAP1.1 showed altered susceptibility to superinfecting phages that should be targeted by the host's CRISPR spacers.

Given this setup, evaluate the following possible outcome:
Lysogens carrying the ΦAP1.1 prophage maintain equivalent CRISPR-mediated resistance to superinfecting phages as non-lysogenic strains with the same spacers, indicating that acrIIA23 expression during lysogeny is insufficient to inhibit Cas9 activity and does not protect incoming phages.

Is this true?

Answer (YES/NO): YES